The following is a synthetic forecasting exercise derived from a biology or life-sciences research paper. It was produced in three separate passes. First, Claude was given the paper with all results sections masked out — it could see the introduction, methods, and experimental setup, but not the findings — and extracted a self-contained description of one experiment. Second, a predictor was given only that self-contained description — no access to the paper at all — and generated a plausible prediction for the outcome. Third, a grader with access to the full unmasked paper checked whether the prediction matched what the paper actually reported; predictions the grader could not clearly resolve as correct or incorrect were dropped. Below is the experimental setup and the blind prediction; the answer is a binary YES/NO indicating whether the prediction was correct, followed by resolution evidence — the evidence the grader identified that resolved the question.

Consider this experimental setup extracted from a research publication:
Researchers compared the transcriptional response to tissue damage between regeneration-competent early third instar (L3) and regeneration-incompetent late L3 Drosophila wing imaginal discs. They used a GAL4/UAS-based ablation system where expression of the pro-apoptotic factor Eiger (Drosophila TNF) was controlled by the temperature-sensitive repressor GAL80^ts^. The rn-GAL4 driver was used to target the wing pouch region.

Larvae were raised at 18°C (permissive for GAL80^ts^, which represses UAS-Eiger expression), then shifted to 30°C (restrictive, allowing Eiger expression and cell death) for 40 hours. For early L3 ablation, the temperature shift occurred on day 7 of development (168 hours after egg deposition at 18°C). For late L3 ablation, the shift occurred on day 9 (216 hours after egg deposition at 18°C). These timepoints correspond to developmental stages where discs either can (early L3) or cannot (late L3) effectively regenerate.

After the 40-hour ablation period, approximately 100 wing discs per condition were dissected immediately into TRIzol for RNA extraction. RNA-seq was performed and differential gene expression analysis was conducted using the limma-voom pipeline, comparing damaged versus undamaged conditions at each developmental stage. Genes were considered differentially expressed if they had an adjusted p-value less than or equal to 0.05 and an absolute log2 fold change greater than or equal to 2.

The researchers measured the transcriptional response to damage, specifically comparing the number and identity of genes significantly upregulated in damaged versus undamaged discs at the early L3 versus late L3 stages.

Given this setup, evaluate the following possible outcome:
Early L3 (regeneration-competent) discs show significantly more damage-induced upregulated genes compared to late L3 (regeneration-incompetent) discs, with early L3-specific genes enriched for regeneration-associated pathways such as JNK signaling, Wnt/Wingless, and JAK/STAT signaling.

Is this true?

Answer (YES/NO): NO